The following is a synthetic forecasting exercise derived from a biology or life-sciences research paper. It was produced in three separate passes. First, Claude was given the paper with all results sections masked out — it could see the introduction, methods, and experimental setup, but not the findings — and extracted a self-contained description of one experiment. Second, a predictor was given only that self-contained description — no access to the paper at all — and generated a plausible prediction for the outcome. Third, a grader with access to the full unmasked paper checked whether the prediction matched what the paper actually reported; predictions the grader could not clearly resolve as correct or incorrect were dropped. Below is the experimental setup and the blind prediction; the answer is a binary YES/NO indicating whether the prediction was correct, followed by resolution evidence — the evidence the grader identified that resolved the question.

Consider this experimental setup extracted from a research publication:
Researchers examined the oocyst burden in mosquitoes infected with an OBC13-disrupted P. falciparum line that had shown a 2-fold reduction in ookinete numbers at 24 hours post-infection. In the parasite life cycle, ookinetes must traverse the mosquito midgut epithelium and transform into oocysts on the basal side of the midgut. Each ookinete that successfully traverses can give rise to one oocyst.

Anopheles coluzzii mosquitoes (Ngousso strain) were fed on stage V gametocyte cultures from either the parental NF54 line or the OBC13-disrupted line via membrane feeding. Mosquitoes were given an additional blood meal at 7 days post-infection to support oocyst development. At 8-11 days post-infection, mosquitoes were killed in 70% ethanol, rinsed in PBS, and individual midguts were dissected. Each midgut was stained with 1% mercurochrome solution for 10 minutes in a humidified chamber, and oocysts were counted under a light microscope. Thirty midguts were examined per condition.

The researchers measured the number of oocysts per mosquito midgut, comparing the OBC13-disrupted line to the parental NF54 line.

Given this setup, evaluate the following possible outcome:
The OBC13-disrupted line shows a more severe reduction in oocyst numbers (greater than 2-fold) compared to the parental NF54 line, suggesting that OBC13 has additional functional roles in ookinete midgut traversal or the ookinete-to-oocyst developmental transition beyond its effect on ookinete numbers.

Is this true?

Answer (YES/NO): NO